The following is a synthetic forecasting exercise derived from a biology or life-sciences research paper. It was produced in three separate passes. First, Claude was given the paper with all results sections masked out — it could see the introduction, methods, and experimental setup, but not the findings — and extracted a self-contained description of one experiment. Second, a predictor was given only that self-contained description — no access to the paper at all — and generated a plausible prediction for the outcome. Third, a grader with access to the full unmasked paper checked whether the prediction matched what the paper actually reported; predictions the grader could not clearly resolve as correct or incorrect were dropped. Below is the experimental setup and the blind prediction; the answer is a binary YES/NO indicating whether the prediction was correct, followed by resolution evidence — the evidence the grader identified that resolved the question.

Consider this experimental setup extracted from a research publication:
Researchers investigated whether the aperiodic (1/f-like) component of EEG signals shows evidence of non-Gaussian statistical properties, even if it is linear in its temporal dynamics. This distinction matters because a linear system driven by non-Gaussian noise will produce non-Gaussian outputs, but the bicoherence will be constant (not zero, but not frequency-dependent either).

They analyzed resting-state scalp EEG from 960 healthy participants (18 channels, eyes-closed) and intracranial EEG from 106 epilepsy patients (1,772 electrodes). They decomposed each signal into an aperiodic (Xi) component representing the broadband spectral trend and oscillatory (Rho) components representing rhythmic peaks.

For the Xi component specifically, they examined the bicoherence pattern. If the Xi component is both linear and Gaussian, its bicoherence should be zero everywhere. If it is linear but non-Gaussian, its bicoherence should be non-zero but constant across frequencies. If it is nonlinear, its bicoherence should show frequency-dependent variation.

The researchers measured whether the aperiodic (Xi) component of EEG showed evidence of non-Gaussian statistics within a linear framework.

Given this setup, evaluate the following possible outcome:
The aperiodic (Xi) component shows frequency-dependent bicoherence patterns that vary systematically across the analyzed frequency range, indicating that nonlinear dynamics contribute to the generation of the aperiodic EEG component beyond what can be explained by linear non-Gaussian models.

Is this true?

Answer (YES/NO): NO